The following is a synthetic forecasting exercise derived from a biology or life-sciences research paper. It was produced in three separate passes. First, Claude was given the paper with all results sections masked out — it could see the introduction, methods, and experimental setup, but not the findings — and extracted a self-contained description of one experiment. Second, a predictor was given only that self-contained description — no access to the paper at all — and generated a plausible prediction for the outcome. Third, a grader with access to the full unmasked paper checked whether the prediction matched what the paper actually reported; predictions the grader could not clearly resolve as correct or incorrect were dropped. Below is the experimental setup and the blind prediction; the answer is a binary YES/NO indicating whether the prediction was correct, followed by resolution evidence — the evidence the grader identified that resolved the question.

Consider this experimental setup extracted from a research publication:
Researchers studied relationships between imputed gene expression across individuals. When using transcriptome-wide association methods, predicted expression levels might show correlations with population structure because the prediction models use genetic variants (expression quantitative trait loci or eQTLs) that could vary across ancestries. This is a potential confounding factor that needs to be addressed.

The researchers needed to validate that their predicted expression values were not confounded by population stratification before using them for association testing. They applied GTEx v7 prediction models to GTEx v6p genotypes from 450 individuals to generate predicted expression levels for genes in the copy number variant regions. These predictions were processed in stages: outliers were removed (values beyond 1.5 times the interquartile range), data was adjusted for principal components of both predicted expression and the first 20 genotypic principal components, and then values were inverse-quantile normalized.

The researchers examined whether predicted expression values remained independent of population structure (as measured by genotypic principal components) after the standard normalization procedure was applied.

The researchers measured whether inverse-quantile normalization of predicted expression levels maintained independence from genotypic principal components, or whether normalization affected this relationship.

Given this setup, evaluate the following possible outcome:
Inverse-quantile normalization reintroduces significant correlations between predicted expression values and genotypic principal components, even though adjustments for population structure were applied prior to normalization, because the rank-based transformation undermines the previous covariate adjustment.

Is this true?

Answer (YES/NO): YES